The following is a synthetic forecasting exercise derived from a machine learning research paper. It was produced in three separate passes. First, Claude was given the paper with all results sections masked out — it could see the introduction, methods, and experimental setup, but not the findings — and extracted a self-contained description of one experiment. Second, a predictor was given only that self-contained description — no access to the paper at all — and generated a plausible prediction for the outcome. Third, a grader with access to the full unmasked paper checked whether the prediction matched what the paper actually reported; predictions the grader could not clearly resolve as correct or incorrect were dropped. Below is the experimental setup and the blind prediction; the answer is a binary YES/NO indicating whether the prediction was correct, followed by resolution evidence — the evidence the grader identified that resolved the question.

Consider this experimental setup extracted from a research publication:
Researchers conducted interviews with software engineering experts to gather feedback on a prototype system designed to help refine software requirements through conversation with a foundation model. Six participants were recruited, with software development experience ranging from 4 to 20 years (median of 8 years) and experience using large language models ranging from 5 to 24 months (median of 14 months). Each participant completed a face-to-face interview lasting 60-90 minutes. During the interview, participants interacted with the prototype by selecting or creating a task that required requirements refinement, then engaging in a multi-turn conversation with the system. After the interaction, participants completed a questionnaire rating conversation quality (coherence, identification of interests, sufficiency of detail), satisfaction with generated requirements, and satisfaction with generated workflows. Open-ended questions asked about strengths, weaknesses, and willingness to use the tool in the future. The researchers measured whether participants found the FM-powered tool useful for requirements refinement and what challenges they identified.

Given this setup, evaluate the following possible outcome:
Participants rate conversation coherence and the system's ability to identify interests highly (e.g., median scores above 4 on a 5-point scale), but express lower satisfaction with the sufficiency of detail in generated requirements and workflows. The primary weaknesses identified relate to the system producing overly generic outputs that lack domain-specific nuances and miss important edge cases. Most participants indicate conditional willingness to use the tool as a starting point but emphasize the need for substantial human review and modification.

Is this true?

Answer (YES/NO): NO